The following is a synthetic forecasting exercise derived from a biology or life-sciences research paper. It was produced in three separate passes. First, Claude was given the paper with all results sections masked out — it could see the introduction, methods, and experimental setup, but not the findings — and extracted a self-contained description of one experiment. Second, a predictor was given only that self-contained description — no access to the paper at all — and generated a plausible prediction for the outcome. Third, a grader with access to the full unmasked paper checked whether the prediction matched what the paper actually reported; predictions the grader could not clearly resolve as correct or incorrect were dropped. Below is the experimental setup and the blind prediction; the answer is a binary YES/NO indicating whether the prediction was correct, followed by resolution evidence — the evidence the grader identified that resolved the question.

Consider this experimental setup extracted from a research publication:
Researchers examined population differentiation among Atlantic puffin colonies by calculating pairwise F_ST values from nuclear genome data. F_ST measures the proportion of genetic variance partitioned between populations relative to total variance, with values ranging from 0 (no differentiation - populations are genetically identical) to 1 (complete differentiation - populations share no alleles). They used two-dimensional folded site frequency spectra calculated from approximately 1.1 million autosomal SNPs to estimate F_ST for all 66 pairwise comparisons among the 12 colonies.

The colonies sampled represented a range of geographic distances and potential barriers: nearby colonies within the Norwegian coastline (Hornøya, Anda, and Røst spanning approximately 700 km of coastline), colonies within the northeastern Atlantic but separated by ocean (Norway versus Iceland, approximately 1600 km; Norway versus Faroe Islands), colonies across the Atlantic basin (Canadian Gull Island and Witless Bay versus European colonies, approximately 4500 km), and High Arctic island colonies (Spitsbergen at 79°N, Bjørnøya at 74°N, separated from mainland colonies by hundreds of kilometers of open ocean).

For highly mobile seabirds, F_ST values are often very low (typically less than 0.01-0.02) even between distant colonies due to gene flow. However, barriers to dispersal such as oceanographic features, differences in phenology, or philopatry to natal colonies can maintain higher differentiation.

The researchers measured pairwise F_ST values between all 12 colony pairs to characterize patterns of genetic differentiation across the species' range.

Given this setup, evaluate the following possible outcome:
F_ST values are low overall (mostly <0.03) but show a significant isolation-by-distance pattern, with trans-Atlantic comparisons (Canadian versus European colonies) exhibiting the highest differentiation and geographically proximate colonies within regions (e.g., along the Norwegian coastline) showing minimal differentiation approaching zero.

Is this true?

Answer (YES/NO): NO